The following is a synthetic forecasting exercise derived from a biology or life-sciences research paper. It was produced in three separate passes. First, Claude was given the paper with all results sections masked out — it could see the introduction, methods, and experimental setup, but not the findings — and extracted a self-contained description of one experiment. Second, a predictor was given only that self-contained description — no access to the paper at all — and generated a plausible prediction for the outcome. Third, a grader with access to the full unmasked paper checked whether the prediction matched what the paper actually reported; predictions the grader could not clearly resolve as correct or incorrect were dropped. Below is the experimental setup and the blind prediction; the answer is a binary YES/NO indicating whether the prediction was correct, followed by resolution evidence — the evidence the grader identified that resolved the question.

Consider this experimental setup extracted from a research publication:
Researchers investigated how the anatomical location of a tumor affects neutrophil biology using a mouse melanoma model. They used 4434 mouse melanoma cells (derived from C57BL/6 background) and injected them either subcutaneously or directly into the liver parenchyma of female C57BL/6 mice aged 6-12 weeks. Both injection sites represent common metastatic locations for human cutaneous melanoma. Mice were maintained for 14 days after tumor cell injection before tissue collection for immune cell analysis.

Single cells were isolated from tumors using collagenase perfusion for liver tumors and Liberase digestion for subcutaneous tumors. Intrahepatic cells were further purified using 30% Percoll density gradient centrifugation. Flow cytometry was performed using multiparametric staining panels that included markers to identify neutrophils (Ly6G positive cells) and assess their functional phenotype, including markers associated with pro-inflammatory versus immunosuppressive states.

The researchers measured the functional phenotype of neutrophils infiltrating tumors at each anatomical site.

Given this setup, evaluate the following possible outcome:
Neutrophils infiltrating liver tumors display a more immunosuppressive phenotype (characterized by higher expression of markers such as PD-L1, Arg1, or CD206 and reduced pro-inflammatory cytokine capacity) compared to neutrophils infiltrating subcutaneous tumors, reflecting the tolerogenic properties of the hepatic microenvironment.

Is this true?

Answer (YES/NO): YES